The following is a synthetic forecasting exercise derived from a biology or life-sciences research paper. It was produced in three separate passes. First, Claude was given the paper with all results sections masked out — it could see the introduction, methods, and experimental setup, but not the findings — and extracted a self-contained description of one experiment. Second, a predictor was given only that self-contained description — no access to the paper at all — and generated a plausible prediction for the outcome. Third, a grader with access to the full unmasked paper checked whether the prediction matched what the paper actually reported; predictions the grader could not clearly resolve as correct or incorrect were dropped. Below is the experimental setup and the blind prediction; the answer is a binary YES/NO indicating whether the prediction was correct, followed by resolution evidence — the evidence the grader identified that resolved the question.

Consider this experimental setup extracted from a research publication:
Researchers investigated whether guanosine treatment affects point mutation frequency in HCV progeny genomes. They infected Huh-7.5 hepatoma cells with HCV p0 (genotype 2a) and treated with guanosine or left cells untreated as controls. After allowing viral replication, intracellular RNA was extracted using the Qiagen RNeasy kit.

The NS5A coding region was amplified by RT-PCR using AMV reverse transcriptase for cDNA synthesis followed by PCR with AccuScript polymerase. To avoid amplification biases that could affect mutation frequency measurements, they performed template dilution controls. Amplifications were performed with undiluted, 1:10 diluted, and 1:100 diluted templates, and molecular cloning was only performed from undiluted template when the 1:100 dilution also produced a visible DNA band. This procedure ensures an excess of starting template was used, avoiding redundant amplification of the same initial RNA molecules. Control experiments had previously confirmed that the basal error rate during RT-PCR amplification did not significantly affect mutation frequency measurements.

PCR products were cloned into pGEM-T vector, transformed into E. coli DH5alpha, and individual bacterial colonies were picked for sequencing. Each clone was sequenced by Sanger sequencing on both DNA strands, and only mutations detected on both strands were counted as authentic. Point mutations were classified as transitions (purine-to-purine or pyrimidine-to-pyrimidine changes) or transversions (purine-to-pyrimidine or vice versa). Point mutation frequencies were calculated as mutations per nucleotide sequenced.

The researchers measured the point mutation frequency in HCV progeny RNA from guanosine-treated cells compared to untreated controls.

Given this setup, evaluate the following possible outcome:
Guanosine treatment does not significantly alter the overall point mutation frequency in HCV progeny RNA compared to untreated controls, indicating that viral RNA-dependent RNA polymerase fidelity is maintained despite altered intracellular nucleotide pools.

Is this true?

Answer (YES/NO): NO